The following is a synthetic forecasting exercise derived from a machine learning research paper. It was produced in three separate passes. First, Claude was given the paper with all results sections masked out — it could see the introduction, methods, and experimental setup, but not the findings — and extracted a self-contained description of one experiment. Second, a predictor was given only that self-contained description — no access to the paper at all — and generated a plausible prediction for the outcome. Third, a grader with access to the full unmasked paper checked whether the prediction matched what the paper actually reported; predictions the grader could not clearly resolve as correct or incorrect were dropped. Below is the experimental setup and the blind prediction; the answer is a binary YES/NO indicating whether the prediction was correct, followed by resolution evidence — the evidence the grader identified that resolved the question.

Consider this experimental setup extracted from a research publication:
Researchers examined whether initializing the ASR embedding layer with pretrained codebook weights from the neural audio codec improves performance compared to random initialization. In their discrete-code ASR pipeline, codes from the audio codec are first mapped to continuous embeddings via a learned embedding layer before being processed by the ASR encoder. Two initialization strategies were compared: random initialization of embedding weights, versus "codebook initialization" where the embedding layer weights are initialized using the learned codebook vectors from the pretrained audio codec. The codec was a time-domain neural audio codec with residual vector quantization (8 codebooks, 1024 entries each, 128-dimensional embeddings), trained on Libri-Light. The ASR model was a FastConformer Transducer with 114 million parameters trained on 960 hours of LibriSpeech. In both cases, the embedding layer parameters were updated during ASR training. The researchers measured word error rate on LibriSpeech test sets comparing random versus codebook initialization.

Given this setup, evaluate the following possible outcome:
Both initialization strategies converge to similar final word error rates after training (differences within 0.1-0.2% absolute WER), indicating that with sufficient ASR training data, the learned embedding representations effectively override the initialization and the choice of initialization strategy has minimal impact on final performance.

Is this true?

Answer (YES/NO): NO